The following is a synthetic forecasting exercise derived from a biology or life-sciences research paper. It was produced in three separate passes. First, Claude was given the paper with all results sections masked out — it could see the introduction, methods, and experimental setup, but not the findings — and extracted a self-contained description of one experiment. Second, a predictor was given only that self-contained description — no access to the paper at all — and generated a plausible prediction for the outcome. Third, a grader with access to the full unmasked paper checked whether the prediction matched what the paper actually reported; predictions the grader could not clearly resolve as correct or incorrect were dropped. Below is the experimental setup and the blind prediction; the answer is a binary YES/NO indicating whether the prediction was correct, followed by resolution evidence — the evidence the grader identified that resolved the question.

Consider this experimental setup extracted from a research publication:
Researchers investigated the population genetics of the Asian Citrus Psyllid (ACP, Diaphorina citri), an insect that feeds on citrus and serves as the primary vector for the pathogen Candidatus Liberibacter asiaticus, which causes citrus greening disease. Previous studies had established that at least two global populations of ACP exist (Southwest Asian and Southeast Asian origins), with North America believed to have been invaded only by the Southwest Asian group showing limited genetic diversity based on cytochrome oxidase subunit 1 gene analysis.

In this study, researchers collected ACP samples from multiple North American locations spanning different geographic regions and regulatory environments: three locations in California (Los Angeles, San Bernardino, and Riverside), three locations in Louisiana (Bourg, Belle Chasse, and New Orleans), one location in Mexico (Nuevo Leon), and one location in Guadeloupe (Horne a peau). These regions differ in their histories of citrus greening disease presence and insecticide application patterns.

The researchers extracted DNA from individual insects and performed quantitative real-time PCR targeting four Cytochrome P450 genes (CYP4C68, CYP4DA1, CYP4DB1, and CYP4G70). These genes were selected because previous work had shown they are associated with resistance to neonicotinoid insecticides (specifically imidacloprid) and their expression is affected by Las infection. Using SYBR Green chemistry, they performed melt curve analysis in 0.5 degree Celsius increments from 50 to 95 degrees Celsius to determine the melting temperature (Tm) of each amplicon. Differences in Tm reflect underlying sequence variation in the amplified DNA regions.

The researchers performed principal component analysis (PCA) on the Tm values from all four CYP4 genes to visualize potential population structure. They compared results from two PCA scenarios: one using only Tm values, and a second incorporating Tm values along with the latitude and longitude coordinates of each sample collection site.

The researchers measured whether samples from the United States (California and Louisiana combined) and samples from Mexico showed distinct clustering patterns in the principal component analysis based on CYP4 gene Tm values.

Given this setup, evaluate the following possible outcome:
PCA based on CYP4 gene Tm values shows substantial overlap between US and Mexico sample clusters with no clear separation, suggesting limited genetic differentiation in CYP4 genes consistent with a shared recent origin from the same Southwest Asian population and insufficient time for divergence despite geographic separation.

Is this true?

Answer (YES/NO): NO